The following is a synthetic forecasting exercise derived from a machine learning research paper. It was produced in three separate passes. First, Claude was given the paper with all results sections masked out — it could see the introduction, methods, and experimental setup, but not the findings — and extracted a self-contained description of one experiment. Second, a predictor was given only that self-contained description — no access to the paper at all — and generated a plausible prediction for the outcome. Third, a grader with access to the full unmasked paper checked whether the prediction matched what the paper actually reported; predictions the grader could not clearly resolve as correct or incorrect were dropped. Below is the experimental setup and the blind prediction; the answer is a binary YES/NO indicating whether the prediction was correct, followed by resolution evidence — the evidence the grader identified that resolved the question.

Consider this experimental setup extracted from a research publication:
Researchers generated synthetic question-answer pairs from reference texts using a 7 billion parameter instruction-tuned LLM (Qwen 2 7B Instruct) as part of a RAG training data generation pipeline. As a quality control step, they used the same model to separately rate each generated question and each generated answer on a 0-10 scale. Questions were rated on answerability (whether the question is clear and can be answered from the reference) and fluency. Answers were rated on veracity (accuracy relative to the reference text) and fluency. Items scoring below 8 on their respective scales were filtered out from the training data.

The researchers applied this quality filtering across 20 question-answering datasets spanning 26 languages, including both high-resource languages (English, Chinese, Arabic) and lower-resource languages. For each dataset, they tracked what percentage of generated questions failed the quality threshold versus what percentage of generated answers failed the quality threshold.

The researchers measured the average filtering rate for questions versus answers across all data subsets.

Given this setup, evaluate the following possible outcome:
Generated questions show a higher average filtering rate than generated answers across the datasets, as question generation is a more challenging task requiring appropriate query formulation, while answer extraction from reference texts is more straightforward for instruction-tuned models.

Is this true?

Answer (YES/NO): YES